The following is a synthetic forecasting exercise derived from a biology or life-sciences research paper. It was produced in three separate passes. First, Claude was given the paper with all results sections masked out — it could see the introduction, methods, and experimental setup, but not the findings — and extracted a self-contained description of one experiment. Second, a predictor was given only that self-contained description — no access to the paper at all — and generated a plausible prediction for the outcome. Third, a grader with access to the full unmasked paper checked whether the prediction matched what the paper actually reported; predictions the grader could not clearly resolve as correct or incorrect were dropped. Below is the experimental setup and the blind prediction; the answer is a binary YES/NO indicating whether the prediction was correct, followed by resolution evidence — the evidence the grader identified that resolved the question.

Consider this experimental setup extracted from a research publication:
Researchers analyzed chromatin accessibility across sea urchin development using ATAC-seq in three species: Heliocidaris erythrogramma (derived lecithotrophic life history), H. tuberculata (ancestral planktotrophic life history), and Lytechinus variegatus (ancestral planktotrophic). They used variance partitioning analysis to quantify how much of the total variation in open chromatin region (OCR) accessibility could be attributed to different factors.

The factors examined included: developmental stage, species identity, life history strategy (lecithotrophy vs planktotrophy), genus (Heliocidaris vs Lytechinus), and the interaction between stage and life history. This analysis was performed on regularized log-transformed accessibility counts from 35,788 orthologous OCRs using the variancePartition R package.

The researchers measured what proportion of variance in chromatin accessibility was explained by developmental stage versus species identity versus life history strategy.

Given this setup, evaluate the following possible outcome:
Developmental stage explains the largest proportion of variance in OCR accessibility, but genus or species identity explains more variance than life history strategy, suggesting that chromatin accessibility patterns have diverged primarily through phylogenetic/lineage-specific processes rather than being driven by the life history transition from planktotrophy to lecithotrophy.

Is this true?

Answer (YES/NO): NO